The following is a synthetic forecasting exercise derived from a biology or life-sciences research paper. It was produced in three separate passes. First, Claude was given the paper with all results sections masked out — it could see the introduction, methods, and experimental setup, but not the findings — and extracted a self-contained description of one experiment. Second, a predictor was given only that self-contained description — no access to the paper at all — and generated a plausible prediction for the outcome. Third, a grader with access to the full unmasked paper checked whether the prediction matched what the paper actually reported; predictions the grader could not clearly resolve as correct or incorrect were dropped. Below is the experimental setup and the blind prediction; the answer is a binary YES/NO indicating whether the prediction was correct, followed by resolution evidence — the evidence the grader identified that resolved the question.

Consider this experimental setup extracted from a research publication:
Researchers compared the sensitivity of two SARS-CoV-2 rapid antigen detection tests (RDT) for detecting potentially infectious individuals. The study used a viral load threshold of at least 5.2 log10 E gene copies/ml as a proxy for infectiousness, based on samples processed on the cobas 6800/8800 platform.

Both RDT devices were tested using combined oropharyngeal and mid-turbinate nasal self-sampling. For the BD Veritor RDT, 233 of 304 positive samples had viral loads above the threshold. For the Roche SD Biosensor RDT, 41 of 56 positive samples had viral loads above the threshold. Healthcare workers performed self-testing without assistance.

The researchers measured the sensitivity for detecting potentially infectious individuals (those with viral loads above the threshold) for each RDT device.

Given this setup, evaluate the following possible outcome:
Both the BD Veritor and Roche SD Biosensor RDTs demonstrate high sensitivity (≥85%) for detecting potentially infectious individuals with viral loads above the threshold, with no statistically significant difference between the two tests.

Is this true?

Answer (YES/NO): NO